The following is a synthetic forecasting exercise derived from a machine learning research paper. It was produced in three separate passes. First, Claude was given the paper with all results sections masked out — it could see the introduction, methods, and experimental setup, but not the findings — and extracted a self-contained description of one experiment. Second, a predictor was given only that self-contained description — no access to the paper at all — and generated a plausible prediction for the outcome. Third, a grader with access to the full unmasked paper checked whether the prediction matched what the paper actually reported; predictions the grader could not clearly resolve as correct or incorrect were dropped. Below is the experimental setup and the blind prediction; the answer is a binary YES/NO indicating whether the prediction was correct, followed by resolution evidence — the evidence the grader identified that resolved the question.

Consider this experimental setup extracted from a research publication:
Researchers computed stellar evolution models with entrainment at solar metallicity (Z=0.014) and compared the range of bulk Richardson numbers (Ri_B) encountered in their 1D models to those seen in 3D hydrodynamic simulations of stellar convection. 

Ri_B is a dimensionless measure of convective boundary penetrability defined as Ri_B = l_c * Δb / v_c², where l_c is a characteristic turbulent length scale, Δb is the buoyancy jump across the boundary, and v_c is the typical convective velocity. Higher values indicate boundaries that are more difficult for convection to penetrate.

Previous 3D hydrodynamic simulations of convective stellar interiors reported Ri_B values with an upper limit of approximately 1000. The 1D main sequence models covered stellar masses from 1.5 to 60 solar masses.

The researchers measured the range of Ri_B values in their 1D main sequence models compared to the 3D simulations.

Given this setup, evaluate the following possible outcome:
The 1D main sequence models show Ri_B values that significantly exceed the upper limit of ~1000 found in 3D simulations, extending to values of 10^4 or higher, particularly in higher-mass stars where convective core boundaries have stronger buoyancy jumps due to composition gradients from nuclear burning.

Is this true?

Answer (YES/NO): NO